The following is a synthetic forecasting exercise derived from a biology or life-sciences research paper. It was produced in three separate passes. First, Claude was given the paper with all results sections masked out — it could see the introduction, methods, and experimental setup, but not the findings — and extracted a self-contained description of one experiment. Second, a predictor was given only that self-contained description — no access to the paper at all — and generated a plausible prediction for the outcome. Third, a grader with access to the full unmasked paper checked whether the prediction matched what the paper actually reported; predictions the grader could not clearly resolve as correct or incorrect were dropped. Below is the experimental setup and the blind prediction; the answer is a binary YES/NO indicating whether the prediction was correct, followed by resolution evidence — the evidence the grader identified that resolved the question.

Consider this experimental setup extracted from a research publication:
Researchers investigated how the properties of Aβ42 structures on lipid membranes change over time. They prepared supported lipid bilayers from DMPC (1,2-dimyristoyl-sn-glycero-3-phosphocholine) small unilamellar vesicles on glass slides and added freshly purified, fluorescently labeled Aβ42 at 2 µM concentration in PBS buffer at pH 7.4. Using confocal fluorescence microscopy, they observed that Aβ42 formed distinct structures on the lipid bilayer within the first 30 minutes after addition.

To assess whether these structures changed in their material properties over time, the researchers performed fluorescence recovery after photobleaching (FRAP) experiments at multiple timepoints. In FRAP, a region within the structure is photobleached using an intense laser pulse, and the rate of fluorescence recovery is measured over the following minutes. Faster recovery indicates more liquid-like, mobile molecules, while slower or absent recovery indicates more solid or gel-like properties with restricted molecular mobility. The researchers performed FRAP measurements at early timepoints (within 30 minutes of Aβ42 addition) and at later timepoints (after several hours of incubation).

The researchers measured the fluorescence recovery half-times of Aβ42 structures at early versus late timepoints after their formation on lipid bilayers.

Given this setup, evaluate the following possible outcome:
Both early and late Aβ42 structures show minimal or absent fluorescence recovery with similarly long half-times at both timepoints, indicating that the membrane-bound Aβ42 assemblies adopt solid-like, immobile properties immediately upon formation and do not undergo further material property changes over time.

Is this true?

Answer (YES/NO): NO